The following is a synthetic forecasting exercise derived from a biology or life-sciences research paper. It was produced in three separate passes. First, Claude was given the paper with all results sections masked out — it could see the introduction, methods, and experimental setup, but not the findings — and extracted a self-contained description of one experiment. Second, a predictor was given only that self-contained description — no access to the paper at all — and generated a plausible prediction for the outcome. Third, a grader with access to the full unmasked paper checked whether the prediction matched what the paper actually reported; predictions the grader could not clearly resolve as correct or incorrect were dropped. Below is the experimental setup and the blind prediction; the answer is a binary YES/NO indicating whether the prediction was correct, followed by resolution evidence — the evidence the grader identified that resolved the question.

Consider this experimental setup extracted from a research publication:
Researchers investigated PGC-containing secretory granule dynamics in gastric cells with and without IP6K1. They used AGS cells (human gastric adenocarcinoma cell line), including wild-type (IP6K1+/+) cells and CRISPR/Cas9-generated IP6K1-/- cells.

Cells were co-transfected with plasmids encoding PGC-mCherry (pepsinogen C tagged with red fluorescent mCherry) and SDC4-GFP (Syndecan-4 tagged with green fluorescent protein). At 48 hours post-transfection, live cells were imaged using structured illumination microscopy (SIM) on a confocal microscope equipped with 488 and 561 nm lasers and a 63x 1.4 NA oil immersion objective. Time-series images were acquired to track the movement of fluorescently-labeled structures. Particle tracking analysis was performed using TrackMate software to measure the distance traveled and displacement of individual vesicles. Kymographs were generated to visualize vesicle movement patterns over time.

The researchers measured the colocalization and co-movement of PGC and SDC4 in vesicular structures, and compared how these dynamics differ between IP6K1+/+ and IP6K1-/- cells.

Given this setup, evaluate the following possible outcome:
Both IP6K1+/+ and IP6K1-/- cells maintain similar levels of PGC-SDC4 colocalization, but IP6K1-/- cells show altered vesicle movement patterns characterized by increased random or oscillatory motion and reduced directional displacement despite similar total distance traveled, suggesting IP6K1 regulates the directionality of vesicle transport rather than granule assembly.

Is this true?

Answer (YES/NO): NO